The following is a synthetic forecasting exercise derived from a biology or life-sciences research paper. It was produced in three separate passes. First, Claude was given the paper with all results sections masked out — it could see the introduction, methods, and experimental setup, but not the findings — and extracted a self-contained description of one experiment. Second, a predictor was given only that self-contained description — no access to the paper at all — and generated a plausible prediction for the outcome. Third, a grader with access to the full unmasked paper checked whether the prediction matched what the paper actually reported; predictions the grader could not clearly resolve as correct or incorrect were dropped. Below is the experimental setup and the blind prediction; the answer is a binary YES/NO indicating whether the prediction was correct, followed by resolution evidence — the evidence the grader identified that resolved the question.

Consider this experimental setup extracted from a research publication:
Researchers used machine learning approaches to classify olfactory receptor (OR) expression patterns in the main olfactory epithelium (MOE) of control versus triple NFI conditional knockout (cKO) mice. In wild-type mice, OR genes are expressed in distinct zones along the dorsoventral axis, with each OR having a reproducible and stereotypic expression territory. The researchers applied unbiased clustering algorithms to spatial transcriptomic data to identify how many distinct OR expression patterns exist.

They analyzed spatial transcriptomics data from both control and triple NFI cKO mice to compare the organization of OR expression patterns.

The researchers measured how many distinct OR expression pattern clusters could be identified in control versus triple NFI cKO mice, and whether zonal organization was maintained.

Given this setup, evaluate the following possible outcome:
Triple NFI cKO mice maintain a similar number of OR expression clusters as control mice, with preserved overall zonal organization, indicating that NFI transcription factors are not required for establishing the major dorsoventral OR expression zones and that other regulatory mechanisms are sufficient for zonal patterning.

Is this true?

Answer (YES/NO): NO